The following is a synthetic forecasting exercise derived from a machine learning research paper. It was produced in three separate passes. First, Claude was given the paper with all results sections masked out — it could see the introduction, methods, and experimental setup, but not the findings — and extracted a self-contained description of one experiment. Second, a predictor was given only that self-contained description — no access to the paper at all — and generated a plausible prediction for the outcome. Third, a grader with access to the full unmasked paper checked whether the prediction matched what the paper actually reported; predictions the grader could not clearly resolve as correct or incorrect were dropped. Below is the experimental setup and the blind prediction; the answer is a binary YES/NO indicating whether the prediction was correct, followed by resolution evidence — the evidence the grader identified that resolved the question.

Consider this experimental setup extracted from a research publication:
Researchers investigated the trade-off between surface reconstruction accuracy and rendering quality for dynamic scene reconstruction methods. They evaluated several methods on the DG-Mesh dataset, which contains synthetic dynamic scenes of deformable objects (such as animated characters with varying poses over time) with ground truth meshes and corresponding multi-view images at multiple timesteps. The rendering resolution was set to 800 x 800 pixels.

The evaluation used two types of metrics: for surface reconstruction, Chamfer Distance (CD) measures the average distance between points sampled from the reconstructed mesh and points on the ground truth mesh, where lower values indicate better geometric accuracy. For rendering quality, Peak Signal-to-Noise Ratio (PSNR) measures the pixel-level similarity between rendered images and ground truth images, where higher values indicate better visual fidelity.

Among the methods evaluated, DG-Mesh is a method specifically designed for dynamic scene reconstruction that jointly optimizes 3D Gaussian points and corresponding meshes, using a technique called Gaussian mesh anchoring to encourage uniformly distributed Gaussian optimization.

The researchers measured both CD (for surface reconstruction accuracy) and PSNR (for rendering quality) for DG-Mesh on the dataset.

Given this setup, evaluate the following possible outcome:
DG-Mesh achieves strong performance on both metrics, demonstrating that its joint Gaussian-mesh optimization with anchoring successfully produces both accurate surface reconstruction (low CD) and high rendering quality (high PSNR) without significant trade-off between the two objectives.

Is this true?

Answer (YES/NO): NO